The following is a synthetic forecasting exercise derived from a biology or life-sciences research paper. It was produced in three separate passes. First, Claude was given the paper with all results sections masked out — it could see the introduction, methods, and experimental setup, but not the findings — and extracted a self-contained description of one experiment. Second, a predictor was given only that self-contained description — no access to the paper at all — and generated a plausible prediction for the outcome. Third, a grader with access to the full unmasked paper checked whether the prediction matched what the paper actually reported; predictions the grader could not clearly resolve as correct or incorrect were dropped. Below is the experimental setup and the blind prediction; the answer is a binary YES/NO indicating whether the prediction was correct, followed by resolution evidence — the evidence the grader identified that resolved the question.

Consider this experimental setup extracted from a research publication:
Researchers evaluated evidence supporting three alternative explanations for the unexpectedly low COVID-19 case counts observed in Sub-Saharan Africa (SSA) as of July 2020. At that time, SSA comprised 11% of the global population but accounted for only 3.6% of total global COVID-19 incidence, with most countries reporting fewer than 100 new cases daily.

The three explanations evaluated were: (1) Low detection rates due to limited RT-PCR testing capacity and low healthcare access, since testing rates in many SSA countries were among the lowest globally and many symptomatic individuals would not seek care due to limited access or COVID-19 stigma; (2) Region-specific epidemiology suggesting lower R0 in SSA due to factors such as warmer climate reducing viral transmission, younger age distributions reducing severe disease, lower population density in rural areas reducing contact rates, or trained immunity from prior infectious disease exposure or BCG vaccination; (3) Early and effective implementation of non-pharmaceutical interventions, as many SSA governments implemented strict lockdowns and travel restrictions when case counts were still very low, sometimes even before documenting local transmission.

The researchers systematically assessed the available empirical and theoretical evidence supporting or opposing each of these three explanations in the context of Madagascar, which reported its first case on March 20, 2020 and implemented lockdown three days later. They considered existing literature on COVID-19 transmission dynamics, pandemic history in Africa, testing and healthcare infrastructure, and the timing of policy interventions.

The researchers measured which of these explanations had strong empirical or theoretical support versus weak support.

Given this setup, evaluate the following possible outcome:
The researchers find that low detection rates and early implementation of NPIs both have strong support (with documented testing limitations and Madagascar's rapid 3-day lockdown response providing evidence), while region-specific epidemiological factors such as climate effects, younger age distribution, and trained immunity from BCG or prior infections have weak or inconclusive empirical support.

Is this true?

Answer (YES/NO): YES